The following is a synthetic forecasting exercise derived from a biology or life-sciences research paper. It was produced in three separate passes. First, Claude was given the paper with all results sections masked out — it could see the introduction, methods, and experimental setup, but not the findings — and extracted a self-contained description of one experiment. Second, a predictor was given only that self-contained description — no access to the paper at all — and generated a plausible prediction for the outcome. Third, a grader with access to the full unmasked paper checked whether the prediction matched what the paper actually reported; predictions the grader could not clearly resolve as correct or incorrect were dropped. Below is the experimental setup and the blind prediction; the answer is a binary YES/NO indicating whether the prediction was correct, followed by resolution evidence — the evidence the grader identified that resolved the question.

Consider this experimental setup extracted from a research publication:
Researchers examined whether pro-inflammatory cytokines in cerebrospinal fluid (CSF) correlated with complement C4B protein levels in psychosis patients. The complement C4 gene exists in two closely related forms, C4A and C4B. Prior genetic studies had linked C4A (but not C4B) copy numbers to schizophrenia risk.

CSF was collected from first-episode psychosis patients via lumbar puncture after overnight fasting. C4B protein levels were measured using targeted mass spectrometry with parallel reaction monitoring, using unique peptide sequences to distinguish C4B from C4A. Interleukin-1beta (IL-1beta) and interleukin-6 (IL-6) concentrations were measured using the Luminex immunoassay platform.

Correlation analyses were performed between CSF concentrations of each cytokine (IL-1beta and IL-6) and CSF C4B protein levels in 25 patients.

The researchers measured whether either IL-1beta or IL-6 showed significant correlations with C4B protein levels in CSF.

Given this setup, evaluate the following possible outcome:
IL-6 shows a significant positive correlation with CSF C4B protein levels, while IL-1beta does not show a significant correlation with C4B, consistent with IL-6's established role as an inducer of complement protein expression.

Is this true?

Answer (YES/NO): NO